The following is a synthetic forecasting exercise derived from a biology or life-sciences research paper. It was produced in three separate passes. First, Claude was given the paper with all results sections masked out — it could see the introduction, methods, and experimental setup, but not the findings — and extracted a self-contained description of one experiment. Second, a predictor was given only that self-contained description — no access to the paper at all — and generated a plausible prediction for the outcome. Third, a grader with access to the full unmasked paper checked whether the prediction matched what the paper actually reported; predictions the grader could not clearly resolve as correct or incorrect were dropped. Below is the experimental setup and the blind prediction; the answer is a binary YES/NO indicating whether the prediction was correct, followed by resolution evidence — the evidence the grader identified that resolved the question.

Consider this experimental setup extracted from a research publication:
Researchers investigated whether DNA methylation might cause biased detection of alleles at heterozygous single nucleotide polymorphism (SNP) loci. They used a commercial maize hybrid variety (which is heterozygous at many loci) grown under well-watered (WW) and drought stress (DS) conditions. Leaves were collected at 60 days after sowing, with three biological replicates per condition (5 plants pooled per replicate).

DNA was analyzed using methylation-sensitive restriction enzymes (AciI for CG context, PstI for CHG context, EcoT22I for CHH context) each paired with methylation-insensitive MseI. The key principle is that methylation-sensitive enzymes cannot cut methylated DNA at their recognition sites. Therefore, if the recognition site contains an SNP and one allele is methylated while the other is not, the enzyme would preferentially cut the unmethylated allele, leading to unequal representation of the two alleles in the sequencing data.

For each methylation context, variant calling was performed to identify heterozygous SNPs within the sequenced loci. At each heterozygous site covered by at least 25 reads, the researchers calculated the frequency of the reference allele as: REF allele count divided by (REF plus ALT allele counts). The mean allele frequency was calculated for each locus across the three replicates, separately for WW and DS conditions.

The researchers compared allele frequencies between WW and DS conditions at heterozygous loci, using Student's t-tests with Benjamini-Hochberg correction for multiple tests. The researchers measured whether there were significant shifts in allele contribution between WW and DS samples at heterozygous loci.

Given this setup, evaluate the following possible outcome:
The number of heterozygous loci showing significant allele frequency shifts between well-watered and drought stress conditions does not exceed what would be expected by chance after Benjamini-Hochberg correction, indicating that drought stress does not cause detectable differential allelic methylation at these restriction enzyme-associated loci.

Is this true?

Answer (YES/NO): NO